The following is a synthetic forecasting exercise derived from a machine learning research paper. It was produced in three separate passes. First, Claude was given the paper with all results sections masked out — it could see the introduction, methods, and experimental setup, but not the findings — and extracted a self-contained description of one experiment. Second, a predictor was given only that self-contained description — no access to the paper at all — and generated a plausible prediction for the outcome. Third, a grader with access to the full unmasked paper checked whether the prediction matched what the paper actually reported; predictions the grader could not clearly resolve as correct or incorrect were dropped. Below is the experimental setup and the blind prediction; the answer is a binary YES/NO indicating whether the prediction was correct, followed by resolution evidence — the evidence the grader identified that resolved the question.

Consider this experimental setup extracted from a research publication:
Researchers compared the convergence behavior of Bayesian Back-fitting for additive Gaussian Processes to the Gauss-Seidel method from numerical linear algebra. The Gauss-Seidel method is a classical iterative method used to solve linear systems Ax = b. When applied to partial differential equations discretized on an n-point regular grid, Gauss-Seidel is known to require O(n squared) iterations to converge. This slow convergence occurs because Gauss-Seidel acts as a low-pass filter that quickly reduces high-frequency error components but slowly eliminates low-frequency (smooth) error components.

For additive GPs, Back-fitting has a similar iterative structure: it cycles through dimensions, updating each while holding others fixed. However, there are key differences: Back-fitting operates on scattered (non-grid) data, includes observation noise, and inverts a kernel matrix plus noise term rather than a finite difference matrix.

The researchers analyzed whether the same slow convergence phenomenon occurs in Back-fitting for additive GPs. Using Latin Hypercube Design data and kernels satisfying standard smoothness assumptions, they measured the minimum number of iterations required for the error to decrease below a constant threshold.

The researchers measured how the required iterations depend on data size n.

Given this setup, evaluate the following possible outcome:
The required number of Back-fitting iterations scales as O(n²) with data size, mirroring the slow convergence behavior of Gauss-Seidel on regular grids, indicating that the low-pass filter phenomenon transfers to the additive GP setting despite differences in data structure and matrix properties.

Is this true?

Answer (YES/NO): NO